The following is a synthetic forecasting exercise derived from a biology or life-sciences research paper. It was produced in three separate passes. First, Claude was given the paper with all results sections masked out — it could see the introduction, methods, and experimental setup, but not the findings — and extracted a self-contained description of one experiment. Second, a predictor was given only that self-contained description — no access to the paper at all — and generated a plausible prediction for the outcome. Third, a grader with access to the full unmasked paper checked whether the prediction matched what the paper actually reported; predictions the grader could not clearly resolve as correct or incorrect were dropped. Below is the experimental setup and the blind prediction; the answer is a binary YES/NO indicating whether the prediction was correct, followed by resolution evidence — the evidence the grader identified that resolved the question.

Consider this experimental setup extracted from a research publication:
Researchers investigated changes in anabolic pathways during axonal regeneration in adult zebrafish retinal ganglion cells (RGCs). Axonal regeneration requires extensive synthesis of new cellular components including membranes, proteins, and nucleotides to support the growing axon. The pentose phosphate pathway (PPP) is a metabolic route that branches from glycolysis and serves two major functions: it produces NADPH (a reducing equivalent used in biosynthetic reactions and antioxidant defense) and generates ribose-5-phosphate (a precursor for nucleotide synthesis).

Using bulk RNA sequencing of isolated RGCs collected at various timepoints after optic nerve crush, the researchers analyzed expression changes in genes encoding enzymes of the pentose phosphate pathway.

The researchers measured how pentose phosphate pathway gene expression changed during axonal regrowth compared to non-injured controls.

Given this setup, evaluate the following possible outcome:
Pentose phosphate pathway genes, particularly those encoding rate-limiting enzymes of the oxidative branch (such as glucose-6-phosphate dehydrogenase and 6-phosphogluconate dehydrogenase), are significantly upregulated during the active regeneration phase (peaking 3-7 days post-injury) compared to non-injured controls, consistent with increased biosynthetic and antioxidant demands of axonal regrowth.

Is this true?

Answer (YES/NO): NO